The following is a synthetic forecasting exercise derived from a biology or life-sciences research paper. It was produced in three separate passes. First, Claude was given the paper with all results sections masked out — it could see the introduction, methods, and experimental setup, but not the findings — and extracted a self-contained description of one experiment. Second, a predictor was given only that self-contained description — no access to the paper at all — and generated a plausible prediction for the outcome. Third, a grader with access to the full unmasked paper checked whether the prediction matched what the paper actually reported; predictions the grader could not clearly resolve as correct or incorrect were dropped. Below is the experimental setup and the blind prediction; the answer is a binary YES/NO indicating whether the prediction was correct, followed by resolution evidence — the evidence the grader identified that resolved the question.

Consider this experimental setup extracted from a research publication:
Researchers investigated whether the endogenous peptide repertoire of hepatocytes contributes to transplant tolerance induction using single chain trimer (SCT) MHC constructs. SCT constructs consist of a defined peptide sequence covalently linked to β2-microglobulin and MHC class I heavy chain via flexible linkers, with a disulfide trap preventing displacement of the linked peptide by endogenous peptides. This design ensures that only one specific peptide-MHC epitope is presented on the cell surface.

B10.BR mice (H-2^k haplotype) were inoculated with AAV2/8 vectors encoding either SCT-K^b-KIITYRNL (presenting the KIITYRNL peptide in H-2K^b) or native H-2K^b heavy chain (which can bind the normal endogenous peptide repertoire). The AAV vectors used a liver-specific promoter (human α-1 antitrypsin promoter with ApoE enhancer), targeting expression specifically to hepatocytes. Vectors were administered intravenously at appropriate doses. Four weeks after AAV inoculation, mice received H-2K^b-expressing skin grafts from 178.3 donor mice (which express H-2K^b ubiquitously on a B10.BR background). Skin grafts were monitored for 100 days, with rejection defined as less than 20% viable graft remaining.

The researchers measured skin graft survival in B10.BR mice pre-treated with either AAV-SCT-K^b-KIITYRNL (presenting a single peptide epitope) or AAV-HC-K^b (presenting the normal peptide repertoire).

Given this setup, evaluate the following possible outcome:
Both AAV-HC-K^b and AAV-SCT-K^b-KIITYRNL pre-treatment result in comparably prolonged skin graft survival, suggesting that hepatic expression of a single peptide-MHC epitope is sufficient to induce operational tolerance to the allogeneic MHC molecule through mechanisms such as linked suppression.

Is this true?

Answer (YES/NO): NO